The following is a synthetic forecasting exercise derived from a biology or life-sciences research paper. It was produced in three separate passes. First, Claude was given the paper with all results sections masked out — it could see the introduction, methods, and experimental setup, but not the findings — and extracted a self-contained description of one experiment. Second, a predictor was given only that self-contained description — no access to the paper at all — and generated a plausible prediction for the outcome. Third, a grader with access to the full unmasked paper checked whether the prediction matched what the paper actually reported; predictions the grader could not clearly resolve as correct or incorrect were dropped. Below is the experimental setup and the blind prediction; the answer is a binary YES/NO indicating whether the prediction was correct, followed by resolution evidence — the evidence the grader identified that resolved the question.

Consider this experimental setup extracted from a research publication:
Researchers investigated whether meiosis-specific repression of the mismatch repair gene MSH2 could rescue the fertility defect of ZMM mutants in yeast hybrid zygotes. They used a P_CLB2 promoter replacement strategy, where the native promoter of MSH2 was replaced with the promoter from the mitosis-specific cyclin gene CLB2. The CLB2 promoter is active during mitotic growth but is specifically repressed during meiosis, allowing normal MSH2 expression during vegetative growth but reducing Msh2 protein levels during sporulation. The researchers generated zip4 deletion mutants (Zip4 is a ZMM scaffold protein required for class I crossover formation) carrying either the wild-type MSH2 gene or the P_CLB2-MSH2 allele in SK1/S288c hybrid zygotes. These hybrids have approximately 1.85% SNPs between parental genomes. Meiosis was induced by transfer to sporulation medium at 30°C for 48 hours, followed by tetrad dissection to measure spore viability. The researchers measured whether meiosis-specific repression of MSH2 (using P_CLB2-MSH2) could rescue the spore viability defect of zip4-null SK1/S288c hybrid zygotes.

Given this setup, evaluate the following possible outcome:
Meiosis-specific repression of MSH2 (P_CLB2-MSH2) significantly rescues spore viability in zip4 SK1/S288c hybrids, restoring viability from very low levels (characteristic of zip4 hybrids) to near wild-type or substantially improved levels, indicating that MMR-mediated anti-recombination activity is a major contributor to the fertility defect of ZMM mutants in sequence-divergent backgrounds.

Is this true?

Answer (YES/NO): YES